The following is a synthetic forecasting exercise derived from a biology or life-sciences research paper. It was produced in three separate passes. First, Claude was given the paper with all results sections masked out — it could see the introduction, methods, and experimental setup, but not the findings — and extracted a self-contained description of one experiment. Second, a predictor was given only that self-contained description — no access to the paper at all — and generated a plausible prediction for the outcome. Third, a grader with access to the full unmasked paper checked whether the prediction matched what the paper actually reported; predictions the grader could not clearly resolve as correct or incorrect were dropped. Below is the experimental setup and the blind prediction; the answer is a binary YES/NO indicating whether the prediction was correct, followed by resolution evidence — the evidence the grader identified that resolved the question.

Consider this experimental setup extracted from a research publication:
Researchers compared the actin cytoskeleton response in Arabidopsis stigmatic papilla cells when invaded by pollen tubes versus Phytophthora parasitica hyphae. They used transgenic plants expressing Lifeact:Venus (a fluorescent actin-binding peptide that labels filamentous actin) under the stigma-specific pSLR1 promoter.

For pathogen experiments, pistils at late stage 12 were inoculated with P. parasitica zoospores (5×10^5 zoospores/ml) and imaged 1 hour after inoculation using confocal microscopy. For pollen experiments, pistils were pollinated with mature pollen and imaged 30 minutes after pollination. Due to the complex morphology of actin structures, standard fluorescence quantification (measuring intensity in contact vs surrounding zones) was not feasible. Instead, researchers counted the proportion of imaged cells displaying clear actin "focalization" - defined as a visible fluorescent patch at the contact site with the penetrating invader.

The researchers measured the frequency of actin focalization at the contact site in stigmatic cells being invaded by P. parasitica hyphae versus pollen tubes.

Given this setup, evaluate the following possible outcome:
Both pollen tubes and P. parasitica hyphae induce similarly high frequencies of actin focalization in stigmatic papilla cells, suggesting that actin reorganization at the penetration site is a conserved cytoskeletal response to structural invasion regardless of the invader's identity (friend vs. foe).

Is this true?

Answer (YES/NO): YES